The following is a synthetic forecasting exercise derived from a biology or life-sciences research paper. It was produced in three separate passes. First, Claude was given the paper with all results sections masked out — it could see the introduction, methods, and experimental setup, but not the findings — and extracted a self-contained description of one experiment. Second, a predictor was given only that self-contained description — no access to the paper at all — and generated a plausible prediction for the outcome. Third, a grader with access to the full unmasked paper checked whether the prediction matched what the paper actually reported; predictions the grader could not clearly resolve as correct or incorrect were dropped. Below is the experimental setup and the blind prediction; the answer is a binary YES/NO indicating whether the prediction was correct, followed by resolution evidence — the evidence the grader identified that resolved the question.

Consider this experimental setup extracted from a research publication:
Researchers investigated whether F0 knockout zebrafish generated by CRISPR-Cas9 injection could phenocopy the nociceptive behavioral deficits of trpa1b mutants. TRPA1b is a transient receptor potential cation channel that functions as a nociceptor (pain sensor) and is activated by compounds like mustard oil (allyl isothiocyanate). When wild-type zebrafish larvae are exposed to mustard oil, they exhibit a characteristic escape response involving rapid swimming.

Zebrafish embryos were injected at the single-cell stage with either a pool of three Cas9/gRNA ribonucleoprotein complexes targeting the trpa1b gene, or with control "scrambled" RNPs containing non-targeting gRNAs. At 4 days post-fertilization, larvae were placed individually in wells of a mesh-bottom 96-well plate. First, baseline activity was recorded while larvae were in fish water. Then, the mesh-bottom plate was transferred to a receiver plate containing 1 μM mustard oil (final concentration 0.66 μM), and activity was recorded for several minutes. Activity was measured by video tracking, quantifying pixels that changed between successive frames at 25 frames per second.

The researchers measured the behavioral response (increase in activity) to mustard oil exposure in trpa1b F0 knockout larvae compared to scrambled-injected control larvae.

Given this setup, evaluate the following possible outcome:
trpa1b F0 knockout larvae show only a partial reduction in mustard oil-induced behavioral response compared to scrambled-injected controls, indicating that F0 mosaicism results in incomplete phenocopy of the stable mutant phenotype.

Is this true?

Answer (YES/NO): NO